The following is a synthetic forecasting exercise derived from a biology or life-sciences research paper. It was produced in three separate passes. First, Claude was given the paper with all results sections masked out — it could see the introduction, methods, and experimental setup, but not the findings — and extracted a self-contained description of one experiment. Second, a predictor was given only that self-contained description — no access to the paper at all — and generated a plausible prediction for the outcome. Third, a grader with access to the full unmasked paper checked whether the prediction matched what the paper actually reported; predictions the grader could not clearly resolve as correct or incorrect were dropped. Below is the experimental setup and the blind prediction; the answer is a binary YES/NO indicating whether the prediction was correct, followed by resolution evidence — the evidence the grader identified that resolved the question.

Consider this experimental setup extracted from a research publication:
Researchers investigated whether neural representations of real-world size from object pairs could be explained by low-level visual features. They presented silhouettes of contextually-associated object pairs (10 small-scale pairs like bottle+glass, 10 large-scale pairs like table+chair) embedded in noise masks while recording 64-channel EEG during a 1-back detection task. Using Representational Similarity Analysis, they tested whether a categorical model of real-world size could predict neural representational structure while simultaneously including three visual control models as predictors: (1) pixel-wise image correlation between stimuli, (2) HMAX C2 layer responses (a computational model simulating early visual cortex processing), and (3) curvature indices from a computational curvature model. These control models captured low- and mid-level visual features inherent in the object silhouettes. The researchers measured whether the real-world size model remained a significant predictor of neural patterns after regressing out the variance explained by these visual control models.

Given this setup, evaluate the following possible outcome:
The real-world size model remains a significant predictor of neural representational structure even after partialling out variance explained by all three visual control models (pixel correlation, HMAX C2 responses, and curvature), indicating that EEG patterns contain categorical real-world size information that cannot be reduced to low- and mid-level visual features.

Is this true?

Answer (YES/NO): YES